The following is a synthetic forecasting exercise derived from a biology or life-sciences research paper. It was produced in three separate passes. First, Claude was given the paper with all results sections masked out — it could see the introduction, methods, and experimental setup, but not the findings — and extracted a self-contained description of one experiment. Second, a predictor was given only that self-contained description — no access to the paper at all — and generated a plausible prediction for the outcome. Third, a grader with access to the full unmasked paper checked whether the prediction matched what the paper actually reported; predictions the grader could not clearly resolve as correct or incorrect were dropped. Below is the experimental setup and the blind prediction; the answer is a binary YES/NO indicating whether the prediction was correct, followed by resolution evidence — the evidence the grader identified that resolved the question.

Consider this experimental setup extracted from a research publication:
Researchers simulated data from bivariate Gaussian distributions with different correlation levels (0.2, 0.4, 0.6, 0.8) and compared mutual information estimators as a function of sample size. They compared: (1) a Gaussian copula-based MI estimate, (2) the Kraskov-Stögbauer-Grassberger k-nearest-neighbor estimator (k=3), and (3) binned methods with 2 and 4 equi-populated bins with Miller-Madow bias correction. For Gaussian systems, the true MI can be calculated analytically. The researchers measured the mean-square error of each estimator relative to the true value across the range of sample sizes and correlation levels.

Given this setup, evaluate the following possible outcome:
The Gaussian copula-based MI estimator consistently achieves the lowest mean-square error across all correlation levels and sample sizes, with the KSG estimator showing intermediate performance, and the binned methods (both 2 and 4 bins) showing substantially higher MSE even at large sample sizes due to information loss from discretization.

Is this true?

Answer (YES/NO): YES